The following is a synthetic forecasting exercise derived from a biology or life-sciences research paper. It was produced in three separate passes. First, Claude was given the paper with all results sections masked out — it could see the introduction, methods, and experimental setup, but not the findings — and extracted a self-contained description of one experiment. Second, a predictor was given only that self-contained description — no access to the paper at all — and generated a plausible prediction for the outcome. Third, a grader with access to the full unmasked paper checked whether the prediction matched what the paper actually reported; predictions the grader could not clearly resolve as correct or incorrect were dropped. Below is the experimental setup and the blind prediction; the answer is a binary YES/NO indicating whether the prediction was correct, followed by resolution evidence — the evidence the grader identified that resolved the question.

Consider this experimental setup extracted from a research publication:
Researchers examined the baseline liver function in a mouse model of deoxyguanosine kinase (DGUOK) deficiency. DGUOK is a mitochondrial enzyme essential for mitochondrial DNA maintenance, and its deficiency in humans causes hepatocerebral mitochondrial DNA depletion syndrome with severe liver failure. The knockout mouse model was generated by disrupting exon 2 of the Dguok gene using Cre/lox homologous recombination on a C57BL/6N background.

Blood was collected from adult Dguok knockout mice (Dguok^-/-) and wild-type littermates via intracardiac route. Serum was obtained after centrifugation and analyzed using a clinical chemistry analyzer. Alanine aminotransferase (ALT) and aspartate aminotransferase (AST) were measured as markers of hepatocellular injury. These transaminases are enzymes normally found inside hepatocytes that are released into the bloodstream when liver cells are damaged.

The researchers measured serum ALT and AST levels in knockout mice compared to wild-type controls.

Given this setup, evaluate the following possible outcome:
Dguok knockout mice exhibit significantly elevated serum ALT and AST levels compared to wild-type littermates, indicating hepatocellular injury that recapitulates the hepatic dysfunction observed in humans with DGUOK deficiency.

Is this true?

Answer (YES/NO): YES